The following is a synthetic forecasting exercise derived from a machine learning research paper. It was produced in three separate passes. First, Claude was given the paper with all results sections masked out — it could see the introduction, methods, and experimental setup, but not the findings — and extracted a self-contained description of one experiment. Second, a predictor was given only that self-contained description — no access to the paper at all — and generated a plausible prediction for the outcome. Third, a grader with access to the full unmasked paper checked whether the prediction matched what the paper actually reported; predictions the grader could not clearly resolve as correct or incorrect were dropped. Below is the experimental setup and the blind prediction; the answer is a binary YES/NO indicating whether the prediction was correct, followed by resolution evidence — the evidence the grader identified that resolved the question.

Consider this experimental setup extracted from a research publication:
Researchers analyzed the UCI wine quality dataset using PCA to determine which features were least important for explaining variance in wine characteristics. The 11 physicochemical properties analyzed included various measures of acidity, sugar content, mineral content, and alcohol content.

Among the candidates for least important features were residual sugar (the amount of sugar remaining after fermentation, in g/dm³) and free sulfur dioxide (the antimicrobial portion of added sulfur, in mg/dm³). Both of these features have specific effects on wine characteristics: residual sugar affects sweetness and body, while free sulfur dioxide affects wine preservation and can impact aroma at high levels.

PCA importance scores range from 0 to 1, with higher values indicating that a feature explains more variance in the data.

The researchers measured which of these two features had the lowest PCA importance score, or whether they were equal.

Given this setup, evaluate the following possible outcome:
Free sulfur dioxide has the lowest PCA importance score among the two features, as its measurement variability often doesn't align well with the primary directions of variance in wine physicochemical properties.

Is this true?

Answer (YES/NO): NO